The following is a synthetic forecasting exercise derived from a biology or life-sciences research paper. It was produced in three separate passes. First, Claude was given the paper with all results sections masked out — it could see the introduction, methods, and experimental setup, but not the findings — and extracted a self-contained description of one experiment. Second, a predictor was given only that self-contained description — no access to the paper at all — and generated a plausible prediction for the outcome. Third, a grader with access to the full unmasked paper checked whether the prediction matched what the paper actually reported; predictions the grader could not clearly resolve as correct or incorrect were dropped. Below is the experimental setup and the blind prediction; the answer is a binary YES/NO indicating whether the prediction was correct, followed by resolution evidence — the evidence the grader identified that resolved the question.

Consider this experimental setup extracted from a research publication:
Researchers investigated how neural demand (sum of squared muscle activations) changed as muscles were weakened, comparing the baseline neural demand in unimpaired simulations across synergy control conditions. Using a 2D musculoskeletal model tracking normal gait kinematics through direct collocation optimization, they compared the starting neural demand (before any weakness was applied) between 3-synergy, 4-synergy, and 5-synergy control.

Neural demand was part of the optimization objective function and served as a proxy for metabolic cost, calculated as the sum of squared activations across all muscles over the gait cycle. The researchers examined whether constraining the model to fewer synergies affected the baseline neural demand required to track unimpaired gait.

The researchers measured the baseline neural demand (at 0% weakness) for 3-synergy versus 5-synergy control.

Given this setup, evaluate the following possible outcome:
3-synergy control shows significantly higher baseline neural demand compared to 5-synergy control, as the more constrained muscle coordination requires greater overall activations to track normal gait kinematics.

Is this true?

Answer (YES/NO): YES